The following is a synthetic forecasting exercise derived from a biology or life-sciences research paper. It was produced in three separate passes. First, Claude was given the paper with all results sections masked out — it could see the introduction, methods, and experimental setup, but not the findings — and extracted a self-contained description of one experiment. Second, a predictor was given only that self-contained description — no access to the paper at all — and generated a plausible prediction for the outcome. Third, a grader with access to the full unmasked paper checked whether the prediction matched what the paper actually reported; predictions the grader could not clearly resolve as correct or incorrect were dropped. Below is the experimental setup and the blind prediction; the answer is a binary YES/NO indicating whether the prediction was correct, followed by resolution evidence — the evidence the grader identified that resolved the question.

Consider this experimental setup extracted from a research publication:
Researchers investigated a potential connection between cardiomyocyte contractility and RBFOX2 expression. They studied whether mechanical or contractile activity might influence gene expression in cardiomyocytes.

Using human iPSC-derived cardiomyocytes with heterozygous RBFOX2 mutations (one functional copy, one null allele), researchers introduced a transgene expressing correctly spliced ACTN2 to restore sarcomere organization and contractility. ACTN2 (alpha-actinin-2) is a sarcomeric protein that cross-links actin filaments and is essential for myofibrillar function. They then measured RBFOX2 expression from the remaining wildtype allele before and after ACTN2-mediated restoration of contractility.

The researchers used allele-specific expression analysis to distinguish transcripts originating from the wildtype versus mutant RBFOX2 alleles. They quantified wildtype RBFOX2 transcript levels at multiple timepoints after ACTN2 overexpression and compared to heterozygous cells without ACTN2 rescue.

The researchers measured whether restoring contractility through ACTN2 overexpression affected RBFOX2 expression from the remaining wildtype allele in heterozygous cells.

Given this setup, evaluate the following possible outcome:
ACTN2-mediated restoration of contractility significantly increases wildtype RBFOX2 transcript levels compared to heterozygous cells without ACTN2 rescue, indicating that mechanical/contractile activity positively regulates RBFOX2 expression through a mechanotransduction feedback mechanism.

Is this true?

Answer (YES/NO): YES